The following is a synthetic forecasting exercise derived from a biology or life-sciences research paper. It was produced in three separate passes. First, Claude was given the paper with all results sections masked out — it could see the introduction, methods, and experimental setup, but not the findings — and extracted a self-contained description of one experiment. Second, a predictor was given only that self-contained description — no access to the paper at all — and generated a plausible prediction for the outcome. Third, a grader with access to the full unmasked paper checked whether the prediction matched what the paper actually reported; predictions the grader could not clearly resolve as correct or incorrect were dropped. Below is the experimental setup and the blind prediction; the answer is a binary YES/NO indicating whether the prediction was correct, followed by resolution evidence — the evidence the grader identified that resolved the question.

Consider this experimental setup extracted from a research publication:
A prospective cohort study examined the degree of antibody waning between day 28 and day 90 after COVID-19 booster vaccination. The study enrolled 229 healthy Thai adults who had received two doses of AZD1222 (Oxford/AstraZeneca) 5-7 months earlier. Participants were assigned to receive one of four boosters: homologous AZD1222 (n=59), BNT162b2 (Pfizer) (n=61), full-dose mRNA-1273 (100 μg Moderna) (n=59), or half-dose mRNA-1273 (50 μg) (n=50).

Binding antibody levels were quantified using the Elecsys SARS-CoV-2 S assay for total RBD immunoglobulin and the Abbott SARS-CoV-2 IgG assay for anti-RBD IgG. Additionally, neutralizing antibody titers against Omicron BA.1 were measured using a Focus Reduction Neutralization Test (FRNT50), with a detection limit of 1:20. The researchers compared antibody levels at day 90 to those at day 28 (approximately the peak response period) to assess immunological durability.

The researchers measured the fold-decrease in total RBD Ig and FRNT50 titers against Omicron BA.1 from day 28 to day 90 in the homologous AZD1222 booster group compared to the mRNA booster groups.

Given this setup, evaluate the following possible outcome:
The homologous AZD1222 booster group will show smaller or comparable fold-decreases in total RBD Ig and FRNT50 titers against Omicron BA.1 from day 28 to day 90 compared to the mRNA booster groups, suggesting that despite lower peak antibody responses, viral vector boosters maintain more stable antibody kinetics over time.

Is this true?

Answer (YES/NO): YES